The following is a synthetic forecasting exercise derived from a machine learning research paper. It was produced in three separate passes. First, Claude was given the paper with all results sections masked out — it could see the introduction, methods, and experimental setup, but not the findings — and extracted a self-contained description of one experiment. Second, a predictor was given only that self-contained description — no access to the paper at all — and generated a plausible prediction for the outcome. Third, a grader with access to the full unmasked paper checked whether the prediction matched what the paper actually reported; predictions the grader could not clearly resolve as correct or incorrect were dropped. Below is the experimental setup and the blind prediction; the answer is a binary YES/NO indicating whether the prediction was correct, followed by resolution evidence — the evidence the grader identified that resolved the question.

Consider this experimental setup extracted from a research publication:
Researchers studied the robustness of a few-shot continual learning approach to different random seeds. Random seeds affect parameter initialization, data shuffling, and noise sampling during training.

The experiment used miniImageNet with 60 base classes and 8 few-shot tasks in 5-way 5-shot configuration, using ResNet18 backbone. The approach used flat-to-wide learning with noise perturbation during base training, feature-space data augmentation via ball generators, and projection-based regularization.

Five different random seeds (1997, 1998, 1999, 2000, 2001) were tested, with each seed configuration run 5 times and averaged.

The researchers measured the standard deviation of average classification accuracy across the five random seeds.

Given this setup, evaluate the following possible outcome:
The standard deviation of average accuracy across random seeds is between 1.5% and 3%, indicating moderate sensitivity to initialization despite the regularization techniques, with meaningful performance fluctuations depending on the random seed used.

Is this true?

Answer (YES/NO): NO